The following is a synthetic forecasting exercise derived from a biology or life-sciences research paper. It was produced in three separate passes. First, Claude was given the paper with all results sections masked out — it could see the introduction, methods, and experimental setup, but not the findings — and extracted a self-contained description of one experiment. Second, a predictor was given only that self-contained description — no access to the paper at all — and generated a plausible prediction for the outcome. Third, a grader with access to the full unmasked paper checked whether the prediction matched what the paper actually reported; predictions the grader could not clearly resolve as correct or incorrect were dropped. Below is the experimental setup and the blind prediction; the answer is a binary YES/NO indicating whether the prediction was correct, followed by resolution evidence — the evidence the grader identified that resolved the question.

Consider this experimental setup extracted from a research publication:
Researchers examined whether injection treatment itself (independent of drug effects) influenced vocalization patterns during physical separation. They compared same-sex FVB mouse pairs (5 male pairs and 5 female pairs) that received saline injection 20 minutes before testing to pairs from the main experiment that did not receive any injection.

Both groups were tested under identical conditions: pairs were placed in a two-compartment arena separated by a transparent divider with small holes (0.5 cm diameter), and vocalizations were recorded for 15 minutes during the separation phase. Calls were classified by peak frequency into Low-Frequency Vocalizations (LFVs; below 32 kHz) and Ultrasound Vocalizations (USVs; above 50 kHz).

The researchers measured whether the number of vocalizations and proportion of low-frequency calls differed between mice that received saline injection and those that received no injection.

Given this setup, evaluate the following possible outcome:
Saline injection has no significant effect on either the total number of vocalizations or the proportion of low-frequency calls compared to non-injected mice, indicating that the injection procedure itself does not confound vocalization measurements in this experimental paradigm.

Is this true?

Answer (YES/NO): NO